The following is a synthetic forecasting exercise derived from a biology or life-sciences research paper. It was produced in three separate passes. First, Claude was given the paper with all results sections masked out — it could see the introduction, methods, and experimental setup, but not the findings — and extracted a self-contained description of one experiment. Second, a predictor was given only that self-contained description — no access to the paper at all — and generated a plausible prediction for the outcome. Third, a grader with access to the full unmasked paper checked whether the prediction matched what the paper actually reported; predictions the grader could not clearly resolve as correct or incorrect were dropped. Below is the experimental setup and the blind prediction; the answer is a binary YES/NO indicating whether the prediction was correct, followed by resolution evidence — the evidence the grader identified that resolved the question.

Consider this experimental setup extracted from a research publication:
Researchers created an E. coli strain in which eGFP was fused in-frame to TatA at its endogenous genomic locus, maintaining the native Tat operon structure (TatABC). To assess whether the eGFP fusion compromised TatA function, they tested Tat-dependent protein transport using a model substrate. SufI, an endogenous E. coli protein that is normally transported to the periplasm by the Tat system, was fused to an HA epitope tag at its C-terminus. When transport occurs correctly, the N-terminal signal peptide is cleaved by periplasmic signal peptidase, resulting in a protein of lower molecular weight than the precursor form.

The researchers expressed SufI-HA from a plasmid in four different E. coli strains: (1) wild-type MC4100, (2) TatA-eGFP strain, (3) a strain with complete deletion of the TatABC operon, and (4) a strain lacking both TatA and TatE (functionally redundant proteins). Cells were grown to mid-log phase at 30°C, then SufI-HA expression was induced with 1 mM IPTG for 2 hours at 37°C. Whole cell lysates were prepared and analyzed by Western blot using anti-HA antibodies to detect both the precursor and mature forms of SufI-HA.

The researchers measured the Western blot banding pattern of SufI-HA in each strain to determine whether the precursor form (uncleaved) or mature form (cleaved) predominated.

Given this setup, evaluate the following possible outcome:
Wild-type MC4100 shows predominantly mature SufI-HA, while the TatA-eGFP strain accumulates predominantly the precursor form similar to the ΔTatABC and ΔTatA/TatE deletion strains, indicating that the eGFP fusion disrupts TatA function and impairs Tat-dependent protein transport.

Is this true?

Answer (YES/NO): NO